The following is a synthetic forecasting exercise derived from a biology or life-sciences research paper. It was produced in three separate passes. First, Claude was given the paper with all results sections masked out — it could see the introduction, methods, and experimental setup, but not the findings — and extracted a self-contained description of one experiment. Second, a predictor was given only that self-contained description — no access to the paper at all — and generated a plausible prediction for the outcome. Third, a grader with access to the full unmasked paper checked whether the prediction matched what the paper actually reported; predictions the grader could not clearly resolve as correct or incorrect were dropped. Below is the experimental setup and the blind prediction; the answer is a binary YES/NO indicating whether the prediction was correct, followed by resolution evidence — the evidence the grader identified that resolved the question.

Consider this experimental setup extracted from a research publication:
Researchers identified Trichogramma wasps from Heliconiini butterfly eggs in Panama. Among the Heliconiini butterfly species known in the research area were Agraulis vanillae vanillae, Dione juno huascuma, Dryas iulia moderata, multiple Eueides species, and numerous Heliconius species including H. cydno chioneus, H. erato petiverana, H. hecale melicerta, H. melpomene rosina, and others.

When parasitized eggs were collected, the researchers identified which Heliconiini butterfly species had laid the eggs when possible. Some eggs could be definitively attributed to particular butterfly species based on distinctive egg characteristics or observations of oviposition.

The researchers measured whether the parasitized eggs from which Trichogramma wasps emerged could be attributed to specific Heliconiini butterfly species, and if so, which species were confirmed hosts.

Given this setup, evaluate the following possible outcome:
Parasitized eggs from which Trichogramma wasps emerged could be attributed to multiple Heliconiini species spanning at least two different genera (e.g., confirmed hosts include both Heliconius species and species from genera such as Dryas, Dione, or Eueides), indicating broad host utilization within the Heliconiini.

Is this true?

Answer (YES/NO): NO